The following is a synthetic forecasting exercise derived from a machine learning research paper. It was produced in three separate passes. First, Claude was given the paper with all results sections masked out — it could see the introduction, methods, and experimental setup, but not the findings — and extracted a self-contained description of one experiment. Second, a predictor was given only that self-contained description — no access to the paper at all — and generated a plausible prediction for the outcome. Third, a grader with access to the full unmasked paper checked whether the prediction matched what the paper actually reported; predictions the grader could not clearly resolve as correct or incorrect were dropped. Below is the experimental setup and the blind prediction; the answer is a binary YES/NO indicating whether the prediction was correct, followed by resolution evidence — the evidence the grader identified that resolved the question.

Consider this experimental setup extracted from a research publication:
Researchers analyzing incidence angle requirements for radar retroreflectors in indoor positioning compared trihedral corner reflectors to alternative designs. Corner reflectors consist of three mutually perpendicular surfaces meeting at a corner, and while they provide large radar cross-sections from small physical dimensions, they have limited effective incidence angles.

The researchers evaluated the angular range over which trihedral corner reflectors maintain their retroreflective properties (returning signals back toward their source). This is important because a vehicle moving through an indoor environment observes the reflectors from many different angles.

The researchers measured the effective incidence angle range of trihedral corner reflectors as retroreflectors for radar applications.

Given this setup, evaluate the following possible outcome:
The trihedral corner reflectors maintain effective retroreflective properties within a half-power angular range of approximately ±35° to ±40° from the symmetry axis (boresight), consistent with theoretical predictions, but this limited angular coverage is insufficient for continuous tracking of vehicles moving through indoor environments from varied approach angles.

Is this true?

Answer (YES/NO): NO